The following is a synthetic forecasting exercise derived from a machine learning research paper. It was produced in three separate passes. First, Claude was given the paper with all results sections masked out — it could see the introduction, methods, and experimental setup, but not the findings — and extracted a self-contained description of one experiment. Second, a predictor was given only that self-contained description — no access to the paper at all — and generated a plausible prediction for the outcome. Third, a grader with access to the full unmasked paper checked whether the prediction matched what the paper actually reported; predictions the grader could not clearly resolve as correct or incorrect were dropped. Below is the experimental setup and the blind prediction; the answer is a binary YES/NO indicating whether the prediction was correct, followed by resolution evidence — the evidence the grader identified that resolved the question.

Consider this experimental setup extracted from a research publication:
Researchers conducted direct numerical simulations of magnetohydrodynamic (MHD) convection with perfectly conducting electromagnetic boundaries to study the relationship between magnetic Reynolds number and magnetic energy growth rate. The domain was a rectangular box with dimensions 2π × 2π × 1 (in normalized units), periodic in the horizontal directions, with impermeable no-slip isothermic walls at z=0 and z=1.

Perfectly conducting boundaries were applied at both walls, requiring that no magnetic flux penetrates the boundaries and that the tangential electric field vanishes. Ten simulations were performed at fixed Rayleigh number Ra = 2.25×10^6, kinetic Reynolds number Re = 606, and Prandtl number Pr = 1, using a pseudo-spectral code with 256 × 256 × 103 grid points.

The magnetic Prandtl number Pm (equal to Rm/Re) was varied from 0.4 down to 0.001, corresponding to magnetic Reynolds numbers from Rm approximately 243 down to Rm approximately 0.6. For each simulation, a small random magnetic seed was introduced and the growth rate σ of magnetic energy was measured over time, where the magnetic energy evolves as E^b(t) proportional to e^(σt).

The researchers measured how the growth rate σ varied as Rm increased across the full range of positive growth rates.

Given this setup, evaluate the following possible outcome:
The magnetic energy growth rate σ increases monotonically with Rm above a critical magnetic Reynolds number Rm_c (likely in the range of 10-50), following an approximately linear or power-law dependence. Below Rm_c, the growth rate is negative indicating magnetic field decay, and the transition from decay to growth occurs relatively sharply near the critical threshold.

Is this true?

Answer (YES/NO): NO